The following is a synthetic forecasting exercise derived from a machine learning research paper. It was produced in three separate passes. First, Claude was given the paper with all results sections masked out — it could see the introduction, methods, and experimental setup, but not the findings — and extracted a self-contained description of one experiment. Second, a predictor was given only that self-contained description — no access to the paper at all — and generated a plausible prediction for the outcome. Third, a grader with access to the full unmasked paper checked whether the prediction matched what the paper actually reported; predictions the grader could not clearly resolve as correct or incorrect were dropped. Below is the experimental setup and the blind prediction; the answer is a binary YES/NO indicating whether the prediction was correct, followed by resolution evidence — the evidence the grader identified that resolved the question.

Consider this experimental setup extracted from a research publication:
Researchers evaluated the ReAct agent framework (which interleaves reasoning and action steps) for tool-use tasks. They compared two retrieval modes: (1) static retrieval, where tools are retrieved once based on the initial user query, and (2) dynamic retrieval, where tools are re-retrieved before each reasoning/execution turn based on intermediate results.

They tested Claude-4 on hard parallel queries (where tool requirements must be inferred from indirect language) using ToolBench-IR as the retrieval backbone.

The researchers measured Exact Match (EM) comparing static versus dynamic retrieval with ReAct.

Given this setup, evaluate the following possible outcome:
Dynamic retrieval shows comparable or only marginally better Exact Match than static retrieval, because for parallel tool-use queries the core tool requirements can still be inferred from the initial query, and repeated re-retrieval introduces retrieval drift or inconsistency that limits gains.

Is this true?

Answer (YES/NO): NO